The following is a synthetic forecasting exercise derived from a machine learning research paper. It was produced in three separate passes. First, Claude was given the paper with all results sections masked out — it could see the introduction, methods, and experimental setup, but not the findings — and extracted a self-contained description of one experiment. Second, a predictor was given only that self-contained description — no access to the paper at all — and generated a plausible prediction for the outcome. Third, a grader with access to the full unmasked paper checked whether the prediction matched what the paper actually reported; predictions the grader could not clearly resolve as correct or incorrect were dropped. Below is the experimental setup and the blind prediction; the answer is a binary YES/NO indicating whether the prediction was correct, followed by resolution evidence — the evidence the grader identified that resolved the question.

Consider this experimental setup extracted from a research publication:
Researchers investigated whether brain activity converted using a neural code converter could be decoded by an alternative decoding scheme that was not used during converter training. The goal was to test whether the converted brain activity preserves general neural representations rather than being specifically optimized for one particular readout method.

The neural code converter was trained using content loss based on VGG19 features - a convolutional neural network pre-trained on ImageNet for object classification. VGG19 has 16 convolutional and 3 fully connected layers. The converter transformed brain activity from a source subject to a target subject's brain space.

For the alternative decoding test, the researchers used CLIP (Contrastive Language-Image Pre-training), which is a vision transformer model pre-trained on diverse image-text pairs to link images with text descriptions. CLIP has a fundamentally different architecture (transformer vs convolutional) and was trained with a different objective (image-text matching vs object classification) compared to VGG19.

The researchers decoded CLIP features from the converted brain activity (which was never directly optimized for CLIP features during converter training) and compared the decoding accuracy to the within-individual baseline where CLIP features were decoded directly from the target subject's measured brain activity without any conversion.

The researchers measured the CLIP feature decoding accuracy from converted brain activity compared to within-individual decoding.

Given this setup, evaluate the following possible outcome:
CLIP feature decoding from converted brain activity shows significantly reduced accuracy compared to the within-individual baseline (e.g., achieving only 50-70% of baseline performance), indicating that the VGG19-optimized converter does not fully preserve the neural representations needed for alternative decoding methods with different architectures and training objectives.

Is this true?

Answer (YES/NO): NO